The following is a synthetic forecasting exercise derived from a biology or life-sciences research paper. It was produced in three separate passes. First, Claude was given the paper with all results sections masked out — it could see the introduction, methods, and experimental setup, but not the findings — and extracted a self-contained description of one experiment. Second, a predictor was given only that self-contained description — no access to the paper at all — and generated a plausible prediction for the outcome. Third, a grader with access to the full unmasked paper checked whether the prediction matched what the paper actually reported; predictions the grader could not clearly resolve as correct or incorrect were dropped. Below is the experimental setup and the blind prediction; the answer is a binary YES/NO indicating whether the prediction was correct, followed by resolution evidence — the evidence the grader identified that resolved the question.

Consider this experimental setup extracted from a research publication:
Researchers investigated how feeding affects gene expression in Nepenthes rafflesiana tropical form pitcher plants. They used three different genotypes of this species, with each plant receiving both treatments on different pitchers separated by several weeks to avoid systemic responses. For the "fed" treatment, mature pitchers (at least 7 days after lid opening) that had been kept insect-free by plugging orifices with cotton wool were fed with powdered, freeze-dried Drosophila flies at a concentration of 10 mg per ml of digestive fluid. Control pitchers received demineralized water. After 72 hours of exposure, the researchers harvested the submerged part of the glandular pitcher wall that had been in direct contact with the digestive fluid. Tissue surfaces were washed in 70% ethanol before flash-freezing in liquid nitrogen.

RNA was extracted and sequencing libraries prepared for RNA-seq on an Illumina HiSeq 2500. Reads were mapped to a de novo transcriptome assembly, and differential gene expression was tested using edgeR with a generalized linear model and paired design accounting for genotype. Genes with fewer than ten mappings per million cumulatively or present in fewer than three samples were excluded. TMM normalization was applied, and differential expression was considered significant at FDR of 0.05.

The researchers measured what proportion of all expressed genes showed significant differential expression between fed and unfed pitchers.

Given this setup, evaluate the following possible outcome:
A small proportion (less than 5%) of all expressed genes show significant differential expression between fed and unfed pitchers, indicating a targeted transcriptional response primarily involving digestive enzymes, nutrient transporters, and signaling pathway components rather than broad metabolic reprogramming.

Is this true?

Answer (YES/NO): NO